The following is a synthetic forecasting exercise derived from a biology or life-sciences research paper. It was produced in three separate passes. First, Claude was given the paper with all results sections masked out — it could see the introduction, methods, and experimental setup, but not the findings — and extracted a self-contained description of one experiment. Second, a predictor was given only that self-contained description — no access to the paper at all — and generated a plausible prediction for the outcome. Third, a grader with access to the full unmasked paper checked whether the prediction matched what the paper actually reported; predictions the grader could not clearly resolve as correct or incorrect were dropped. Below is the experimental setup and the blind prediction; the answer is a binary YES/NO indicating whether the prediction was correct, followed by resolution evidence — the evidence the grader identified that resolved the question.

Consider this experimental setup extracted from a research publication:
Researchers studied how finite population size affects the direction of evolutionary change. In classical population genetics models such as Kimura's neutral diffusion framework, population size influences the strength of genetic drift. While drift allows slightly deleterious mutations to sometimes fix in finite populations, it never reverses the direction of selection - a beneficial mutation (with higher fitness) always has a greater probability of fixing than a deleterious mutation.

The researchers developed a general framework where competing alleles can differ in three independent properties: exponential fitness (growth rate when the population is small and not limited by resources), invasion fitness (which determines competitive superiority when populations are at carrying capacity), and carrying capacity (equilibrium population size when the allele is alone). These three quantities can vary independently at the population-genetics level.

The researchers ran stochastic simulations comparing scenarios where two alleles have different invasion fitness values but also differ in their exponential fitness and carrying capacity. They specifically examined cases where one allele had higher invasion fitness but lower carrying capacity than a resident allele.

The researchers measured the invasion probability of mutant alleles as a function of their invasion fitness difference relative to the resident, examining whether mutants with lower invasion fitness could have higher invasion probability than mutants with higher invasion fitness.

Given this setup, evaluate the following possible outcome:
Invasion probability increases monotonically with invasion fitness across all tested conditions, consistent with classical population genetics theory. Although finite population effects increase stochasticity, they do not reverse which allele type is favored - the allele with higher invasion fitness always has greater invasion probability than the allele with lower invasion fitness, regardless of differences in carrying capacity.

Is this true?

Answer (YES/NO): NO